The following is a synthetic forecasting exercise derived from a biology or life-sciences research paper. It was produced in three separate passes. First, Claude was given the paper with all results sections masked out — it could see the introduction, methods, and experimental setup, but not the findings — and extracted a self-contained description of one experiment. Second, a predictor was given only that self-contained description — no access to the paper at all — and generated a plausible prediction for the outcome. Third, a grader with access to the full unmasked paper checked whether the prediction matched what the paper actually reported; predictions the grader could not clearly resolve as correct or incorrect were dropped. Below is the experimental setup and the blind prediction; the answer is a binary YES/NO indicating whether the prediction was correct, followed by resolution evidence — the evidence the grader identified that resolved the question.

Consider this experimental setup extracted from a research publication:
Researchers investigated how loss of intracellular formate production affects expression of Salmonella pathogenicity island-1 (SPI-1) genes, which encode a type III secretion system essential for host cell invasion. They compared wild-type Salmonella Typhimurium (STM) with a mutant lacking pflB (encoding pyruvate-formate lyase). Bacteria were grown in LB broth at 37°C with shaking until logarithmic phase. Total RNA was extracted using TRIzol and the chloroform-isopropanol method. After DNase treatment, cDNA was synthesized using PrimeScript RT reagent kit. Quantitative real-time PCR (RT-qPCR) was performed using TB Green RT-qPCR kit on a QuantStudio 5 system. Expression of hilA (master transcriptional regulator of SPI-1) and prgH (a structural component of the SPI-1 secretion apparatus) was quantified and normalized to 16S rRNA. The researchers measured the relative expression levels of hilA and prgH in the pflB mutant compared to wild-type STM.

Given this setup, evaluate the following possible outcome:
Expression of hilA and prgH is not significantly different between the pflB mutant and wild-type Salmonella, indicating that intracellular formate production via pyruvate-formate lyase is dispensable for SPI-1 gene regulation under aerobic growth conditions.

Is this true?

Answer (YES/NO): NO